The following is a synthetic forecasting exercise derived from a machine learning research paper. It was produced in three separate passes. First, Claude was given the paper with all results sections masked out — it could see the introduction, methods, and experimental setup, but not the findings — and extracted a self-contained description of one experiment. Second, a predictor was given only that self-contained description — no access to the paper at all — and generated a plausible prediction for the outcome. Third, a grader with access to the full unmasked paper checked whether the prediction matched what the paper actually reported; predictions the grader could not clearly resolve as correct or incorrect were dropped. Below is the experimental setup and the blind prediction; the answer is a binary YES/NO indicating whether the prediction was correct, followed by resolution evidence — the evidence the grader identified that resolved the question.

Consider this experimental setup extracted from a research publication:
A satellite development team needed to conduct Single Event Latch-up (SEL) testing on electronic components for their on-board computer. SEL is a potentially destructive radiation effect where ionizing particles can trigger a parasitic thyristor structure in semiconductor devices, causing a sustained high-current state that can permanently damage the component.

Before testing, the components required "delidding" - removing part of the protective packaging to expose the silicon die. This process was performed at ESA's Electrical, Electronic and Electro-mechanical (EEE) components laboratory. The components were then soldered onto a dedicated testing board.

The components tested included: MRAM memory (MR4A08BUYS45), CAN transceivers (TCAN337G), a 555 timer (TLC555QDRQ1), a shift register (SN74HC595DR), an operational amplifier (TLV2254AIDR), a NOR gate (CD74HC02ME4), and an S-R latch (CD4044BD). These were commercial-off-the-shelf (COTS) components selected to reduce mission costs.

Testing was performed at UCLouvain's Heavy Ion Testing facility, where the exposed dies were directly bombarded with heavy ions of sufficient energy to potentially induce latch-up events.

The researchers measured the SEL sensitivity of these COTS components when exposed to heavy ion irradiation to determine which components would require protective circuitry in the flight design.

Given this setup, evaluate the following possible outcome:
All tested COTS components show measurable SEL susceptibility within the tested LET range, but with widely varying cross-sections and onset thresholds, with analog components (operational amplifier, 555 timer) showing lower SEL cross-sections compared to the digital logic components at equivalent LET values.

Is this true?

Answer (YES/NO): NO